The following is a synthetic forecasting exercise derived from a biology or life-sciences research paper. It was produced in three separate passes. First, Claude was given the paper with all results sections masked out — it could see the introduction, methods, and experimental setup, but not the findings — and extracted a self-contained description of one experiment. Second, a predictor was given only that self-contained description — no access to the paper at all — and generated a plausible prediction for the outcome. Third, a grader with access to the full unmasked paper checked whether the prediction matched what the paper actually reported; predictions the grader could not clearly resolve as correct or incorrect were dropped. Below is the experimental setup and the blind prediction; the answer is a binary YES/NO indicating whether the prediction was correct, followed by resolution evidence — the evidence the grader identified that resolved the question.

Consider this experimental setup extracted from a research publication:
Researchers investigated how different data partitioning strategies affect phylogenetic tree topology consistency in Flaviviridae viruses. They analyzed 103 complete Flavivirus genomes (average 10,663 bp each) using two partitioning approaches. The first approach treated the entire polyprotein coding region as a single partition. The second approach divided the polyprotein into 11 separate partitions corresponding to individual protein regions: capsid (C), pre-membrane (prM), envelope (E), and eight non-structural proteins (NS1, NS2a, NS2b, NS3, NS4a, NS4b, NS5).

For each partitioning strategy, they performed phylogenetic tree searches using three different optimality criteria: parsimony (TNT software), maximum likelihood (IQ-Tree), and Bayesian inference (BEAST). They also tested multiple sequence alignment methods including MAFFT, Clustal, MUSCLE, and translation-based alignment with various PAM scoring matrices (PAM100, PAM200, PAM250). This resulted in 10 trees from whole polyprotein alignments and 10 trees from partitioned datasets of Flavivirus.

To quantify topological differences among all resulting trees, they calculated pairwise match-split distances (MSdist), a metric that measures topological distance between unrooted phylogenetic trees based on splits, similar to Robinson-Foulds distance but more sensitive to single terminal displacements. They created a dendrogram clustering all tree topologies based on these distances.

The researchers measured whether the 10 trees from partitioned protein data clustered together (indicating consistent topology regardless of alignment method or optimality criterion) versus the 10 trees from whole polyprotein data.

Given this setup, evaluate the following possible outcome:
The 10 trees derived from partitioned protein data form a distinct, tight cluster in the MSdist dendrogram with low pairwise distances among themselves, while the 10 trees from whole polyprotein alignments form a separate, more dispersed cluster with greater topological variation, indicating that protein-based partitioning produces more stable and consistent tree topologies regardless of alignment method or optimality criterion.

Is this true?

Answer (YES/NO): NO